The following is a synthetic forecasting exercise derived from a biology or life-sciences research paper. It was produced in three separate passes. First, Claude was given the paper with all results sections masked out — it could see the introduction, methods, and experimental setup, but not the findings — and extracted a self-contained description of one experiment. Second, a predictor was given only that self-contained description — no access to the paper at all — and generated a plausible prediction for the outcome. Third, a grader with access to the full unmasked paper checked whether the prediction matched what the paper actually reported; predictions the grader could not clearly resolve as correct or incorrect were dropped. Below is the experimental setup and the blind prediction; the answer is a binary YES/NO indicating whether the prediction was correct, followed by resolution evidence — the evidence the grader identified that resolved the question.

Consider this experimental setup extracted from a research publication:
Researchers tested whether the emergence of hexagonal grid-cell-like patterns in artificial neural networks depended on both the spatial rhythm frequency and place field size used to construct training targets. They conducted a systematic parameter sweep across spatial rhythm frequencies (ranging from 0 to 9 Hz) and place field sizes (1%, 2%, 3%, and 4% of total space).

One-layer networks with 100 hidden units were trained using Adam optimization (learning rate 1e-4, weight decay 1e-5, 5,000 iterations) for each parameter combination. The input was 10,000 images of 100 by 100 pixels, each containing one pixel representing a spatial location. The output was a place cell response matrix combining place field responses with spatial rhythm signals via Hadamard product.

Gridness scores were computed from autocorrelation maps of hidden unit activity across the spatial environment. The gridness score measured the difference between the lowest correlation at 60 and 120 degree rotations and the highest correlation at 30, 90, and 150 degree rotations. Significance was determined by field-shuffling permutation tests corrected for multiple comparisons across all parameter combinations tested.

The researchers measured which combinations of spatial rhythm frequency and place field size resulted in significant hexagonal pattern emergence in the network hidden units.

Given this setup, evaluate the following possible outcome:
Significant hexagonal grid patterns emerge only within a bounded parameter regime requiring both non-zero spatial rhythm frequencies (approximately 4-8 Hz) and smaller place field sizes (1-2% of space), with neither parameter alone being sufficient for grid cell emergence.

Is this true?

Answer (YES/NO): NO